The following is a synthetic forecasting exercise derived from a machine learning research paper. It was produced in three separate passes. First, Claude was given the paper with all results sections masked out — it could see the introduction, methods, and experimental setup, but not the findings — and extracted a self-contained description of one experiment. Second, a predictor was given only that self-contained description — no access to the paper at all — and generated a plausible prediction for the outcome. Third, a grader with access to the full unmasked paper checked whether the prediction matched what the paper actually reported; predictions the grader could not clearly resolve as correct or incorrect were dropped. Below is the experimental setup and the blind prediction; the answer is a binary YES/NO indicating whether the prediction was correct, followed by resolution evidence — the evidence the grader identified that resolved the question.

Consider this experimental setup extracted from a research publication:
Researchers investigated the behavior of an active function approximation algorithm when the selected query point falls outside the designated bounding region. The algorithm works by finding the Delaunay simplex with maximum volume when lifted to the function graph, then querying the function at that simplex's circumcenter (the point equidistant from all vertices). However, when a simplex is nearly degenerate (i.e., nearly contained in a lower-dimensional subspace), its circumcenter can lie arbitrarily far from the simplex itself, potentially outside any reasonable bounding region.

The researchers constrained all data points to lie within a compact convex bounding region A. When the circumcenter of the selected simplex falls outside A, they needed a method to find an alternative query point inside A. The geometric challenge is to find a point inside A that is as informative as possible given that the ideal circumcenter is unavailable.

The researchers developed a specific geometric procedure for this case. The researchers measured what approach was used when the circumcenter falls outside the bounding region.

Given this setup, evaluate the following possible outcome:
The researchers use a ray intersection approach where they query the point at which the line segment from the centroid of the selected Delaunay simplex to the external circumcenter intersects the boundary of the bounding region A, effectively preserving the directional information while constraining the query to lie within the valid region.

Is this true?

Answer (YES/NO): YES